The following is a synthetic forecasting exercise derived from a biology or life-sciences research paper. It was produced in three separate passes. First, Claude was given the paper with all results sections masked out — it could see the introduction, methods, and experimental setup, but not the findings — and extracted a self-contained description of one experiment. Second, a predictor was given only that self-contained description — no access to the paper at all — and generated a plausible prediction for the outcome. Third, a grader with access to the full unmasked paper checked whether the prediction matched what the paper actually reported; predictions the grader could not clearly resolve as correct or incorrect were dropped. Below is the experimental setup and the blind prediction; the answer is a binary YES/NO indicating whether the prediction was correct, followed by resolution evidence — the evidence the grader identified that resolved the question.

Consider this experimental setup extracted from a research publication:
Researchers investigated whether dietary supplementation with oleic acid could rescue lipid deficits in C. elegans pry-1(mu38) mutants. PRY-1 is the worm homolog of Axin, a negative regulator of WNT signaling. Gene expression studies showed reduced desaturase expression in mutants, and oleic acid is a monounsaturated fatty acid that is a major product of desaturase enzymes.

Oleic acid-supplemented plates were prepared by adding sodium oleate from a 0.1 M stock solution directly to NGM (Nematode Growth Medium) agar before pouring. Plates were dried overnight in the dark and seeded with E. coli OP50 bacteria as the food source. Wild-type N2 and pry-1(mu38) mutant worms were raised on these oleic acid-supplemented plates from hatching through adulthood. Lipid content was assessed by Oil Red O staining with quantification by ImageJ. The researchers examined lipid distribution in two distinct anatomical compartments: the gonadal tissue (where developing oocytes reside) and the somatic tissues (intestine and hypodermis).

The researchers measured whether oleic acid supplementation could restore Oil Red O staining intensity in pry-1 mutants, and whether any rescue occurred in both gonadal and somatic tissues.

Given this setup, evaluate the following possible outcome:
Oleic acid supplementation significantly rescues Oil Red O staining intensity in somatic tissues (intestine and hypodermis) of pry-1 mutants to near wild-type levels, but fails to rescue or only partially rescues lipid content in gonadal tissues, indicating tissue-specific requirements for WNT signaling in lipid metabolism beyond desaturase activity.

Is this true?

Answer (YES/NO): YES